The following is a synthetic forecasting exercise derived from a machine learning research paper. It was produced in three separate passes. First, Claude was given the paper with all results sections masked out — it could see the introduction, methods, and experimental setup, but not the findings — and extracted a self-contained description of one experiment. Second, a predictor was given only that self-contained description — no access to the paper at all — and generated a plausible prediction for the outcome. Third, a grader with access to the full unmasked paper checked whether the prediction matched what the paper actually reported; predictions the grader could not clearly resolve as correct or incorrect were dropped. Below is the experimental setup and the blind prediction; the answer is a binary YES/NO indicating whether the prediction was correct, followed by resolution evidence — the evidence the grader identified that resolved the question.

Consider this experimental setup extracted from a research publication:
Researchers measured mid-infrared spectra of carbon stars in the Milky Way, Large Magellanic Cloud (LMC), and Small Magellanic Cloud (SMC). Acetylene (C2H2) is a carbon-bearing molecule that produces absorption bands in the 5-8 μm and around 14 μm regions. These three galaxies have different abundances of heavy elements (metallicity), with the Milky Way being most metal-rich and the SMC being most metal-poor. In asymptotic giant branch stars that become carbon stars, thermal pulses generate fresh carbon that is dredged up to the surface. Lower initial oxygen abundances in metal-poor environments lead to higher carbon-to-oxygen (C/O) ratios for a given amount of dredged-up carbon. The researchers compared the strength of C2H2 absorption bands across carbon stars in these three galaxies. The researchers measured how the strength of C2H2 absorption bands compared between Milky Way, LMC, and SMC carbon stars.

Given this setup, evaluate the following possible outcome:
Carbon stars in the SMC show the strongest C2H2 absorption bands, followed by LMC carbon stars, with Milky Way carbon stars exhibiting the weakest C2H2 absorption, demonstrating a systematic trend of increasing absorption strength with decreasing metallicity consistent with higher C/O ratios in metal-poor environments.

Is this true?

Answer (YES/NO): YES